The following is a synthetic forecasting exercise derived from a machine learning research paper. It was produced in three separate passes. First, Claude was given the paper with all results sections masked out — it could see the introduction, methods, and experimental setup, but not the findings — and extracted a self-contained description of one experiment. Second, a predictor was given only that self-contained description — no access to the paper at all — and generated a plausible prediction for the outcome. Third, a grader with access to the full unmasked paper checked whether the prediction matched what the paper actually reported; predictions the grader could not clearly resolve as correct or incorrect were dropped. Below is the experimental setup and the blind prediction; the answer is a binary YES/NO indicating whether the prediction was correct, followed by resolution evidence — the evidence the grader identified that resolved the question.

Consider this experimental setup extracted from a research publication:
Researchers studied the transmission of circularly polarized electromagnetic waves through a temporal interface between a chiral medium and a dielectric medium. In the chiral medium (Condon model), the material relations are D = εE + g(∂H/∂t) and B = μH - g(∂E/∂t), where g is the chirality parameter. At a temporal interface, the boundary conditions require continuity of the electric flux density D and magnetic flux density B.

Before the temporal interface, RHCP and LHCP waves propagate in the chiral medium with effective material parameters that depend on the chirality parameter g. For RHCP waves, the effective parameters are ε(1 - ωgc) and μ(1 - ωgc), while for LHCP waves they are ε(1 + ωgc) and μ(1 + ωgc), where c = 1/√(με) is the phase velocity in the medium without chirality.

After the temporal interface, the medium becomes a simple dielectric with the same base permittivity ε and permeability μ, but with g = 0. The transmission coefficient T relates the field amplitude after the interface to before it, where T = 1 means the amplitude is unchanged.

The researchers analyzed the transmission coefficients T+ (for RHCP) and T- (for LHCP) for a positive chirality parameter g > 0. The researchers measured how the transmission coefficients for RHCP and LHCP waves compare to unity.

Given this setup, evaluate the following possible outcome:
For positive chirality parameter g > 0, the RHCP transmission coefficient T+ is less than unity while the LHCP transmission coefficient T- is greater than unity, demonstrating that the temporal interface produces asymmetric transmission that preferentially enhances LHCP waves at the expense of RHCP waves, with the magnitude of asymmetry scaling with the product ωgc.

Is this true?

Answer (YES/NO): YES